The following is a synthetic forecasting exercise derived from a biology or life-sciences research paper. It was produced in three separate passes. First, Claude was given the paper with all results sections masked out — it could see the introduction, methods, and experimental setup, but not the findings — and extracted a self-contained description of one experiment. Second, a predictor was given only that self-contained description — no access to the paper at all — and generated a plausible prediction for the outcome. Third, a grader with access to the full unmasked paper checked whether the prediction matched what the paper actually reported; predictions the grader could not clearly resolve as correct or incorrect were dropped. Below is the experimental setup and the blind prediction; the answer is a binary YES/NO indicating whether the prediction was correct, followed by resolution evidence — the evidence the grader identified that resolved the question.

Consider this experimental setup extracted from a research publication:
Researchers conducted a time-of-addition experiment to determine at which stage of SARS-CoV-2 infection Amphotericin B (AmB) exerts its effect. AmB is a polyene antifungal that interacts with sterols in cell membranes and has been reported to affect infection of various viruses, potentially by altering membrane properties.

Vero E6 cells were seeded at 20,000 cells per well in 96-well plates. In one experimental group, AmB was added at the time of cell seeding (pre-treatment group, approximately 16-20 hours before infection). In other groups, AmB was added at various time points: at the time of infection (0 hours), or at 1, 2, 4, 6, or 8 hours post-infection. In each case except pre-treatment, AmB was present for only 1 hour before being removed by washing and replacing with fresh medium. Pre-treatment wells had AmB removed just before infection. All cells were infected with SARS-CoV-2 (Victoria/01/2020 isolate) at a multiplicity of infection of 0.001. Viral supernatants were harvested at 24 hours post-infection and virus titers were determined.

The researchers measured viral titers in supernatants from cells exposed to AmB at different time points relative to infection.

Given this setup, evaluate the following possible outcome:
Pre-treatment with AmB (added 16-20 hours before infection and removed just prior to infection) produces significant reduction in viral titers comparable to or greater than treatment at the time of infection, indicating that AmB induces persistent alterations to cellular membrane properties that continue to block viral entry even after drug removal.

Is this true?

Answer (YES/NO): NO